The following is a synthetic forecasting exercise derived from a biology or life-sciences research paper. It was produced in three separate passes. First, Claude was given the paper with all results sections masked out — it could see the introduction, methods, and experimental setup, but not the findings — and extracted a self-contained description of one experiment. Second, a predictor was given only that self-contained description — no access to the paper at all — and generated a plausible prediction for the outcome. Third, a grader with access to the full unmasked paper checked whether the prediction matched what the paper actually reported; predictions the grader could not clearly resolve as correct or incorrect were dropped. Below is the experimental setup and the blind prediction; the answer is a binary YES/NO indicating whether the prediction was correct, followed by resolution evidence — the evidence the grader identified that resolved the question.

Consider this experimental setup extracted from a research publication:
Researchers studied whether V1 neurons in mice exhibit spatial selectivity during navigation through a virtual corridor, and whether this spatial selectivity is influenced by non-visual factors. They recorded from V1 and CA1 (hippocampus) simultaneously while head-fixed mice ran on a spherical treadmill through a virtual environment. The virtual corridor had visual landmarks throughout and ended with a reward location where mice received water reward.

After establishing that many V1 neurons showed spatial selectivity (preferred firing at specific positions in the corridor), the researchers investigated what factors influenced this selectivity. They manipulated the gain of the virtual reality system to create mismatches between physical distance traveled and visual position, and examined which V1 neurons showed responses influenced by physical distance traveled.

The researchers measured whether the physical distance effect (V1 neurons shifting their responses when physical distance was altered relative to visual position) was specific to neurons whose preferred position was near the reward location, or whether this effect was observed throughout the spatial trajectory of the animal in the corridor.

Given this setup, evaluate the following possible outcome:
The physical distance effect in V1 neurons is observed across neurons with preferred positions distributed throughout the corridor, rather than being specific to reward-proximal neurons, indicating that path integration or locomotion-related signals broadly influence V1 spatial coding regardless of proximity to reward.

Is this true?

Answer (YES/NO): YES